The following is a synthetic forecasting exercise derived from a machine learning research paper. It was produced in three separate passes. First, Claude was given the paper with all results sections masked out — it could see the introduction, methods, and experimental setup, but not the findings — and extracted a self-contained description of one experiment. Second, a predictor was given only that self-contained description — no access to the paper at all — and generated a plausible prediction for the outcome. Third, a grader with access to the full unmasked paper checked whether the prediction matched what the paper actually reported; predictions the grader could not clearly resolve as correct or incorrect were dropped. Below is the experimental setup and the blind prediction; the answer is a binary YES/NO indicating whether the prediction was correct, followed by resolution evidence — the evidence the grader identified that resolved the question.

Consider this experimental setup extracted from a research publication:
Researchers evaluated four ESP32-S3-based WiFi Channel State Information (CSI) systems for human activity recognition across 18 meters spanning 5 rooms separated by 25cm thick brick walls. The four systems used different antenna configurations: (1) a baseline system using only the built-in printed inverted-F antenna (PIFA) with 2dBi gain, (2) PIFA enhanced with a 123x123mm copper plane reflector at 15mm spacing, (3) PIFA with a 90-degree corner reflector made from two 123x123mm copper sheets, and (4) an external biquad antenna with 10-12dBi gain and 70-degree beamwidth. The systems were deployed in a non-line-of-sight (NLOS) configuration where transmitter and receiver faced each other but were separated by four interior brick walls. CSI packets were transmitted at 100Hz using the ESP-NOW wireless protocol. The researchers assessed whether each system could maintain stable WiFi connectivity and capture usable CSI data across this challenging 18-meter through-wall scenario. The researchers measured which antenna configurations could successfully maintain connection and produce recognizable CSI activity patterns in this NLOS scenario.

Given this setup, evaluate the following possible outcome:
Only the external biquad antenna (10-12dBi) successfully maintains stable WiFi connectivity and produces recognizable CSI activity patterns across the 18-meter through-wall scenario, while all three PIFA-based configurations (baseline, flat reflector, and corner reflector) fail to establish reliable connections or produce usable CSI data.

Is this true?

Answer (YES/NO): NO